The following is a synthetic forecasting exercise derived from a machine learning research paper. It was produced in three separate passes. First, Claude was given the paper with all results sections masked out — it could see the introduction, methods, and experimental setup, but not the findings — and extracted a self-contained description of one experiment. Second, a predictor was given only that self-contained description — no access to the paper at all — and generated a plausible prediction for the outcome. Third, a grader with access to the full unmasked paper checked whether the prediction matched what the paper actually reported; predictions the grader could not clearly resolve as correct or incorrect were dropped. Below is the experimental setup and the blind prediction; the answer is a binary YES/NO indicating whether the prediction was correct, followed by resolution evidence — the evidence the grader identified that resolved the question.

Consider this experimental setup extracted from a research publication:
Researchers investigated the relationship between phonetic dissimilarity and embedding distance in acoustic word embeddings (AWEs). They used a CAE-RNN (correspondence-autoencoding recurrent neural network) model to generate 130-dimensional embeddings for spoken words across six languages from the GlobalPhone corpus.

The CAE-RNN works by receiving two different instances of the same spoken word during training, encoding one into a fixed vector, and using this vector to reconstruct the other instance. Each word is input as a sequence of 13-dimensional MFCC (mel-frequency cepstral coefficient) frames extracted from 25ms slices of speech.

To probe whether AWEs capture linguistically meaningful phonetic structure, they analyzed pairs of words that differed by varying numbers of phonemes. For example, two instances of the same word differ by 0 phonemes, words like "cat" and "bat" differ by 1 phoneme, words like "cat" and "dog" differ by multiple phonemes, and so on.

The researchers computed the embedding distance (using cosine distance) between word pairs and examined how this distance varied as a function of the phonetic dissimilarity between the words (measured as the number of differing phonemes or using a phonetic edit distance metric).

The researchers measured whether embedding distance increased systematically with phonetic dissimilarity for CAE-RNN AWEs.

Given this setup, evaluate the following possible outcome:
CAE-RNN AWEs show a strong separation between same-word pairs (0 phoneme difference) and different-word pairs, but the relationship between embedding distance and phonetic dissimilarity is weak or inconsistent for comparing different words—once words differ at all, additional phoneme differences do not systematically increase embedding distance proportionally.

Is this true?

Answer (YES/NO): NO